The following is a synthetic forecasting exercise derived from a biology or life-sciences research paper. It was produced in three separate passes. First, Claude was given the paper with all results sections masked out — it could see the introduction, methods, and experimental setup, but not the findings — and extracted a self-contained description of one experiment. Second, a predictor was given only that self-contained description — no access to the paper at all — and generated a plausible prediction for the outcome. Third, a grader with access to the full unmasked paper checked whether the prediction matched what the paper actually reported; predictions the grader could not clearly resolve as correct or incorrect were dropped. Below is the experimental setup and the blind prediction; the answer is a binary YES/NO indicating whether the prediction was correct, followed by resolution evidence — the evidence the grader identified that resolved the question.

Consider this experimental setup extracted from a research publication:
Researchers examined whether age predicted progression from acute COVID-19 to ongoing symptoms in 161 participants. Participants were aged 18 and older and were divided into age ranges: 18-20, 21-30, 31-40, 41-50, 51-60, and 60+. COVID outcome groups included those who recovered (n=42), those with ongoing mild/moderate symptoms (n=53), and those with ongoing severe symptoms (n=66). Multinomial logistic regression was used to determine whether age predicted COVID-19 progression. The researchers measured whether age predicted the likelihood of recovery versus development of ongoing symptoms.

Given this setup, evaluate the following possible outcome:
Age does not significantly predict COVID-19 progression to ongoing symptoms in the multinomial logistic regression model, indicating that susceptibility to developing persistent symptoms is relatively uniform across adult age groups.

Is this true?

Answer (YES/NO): NO